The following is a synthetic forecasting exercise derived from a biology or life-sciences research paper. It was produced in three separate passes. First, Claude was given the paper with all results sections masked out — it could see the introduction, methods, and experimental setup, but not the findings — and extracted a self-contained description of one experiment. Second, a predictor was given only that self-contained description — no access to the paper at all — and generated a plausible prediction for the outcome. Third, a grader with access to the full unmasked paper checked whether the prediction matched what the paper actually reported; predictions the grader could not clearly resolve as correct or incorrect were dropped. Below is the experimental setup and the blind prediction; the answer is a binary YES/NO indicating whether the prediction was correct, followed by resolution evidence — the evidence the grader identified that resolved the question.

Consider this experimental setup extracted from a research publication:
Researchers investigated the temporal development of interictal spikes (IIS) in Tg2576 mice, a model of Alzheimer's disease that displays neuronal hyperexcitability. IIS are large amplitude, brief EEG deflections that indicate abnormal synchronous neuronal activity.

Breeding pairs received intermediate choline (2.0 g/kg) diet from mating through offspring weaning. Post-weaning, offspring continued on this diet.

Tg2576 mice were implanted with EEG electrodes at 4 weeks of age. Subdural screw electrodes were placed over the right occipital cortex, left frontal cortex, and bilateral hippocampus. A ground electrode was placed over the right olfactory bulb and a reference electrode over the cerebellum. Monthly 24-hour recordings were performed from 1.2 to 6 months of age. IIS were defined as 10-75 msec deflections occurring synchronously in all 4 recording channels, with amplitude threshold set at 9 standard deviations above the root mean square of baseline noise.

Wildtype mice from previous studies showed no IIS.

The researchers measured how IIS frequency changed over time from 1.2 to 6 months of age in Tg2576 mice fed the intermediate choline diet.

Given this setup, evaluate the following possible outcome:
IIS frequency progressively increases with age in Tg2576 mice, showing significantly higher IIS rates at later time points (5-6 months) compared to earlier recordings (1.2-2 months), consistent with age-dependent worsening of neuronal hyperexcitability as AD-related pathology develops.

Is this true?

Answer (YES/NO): NO